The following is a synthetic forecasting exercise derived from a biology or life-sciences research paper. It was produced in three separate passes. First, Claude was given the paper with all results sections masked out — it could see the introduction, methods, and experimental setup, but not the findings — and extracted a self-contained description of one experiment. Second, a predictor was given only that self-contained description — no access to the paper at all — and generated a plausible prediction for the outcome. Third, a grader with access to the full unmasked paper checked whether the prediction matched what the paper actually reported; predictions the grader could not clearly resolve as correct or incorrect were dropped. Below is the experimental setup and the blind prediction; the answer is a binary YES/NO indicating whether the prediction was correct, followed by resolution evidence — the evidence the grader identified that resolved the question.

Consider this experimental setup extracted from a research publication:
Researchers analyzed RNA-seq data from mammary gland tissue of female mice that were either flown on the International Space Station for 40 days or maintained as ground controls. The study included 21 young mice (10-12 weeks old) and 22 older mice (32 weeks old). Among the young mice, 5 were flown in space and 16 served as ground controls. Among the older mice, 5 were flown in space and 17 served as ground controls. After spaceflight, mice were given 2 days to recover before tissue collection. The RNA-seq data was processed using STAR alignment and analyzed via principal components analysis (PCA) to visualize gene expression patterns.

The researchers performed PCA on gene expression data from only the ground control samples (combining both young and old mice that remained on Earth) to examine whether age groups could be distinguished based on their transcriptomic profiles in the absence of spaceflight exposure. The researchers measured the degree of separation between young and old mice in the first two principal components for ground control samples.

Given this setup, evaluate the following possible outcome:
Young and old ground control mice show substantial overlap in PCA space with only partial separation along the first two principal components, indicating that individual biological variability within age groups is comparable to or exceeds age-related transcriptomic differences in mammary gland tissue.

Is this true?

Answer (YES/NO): NO